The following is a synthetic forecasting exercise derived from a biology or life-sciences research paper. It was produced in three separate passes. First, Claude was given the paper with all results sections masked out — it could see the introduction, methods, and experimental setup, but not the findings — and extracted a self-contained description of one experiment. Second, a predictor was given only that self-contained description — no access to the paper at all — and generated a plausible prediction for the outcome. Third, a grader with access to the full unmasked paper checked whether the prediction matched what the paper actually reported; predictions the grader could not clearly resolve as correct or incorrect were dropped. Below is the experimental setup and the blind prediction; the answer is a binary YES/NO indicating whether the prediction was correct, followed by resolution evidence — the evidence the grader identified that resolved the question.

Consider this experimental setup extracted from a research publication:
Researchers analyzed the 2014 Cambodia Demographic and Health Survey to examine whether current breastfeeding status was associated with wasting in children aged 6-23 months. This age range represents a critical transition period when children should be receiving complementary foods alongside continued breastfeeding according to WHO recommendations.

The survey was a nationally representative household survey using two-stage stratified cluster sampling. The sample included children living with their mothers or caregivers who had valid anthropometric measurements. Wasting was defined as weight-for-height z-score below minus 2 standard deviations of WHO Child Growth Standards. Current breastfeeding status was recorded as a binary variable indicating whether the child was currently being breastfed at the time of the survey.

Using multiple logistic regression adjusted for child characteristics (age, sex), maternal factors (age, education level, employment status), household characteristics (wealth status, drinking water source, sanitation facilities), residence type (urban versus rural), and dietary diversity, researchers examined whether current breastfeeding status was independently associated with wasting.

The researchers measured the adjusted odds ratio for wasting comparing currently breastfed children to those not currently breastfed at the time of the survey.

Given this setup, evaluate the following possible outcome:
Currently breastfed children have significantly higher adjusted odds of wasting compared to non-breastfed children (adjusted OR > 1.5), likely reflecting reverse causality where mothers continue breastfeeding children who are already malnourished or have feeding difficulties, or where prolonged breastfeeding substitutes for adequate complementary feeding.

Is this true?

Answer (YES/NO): NO